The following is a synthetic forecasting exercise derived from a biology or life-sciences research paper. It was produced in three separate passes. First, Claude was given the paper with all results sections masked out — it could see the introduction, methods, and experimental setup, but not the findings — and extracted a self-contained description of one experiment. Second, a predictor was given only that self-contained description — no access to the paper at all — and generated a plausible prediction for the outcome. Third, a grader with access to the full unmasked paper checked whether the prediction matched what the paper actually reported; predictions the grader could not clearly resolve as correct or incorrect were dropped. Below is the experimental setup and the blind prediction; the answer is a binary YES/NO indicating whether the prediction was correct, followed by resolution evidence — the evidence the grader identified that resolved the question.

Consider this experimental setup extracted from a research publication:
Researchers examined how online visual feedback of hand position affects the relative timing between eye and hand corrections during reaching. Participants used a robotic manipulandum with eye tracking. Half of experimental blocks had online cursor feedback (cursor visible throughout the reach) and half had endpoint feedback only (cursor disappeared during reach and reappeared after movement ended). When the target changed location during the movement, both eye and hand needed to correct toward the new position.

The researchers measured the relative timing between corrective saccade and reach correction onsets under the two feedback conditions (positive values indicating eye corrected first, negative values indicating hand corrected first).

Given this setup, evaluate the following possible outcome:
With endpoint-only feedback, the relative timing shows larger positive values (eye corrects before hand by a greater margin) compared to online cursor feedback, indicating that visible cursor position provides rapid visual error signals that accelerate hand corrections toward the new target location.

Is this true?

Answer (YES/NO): YES